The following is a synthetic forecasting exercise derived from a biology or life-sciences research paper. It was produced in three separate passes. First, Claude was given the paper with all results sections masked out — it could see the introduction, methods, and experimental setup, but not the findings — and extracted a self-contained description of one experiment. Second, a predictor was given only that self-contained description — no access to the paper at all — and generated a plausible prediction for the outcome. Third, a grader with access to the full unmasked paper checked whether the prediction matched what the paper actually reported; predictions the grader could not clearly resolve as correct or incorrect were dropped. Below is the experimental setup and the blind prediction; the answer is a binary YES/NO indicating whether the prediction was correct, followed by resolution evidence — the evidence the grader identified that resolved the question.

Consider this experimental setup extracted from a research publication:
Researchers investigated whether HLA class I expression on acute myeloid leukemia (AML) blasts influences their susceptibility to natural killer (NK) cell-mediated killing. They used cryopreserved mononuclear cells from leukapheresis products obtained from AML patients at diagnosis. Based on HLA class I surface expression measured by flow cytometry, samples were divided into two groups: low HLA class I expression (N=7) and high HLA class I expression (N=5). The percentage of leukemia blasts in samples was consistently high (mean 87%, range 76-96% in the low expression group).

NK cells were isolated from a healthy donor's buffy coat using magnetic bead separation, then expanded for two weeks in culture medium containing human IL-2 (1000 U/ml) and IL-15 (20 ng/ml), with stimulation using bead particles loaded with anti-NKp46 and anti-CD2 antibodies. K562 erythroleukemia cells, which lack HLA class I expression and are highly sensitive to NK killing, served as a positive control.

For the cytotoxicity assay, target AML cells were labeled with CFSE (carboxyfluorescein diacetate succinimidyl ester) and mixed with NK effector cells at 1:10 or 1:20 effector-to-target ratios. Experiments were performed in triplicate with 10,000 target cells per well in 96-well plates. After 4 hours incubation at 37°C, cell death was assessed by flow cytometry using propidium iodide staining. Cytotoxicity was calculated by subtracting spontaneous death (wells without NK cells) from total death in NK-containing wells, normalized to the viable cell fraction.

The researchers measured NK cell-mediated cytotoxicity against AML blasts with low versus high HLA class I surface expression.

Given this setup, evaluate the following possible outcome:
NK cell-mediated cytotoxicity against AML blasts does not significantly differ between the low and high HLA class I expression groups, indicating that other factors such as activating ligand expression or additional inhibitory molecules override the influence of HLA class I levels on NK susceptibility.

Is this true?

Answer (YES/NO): YES